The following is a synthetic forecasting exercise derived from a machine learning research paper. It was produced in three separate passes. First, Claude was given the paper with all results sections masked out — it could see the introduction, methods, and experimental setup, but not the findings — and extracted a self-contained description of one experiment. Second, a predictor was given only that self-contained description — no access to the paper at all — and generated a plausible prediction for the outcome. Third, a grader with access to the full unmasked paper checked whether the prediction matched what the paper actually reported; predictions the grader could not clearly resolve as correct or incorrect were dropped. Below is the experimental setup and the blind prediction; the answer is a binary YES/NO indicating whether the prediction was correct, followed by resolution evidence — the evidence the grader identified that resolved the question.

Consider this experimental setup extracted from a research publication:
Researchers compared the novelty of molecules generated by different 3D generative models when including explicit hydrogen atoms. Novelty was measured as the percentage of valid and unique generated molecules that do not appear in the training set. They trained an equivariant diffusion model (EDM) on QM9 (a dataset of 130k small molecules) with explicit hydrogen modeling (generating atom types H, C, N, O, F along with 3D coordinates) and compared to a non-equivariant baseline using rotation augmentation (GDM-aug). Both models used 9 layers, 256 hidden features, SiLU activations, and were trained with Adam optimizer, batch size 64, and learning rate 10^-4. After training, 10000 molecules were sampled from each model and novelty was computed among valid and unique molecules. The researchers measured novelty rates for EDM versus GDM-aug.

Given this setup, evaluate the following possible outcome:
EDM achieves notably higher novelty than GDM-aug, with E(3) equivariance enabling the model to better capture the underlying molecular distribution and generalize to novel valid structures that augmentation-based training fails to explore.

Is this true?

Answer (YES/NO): NO